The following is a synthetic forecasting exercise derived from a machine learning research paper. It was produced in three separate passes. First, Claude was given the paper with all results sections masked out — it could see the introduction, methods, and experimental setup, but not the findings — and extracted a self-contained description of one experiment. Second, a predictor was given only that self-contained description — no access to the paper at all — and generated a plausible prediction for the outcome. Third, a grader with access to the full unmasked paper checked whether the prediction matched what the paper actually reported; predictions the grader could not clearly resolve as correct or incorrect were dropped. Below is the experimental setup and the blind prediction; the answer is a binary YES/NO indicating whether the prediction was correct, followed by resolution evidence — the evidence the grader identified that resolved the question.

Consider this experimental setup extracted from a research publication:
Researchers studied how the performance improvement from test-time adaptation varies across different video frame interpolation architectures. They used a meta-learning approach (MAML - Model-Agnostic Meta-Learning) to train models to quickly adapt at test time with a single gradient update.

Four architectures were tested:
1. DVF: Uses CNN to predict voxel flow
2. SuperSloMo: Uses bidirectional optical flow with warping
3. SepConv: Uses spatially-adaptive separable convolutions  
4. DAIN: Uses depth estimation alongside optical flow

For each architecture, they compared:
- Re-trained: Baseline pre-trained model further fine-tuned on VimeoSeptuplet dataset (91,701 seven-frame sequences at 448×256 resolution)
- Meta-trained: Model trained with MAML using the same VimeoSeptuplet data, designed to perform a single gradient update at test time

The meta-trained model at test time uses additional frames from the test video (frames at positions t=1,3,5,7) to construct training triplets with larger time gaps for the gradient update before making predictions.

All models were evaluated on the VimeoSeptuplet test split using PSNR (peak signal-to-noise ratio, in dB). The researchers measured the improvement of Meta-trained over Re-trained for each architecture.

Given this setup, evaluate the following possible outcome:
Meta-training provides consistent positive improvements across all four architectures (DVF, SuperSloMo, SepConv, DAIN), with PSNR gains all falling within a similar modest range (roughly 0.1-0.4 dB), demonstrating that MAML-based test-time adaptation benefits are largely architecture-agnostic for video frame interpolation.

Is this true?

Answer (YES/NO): NO